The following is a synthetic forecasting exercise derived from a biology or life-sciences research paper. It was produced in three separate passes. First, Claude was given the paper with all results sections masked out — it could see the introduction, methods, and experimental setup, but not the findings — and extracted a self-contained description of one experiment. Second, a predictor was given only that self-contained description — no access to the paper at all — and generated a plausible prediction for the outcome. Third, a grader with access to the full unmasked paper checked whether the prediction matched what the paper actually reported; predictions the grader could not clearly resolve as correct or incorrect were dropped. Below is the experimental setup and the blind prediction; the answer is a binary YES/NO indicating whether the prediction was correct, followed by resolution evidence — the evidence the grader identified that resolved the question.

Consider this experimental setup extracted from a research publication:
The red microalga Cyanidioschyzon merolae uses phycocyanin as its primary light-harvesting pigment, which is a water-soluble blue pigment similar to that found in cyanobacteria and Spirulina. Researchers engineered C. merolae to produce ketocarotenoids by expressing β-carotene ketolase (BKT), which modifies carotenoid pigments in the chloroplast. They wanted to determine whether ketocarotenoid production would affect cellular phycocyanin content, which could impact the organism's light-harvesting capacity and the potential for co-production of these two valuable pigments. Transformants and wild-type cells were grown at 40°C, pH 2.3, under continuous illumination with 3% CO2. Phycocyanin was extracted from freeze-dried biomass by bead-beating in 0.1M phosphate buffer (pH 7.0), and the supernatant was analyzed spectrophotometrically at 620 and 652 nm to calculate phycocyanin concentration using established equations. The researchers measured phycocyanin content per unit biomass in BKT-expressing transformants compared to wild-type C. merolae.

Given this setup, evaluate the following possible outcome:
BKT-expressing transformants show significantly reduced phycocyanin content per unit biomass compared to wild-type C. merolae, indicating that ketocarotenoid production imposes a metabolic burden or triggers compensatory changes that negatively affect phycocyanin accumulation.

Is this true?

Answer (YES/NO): NO